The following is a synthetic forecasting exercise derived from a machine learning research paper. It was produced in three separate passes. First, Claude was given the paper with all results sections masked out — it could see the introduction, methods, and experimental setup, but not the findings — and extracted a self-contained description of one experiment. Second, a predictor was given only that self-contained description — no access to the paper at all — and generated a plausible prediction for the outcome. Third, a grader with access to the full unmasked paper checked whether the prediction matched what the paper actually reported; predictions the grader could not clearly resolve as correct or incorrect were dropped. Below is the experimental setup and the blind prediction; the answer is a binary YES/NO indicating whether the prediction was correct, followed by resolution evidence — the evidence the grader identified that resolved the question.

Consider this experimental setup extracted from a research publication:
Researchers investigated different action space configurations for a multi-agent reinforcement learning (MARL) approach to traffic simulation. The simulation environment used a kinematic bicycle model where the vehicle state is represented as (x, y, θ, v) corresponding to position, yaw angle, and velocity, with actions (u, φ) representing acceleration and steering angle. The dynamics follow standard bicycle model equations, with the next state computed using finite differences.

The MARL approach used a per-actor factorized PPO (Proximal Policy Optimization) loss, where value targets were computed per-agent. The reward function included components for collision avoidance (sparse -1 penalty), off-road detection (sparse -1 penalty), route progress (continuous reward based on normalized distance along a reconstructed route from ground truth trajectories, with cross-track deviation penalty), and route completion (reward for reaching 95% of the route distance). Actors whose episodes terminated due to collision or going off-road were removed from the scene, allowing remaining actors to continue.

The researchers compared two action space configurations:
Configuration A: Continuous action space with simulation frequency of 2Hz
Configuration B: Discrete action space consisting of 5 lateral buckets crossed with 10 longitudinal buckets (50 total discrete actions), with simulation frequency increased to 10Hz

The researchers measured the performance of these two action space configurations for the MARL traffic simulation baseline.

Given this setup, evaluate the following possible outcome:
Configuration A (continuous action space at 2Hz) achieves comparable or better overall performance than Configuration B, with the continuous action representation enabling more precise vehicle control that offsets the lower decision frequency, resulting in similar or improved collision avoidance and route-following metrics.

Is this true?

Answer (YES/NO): NO